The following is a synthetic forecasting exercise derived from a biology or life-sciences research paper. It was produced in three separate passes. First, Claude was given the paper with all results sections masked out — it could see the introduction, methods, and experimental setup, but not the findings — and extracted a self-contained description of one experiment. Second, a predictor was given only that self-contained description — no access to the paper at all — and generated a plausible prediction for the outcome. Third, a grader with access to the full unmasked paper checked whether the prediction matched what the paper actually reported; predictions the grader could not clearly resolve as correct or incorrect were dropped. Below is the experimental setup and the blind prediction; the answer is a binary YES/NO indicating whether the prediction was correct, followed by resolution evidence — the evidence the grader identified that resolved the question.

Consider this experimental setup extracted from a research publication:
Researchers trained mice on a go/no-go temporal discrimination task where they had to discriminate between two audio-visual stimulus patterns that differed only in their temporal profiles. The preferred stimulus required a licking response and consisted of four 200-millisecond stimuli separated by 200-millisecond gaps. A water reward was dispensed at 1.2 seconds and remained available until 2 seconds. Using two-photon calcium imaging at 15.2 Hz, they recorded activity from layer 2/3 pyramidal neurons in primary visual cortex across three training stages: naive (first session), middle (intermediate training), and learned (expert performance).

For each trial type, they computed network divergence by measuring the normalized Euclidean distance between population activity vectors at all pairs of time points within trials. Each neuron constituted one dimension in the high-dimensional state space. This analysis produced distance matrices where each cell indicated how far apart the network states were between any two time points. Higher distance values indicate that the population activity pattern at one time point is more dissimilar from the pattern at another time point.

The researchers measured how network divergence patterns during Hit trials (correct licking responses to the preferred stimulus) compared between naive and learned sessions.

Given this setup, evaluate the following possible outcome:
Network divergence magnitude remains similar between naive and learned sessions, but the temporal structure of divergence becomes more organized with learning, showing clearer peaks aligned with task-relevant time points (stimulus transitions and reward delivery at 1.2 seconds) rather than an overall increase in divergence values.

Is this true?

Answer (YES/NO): NO